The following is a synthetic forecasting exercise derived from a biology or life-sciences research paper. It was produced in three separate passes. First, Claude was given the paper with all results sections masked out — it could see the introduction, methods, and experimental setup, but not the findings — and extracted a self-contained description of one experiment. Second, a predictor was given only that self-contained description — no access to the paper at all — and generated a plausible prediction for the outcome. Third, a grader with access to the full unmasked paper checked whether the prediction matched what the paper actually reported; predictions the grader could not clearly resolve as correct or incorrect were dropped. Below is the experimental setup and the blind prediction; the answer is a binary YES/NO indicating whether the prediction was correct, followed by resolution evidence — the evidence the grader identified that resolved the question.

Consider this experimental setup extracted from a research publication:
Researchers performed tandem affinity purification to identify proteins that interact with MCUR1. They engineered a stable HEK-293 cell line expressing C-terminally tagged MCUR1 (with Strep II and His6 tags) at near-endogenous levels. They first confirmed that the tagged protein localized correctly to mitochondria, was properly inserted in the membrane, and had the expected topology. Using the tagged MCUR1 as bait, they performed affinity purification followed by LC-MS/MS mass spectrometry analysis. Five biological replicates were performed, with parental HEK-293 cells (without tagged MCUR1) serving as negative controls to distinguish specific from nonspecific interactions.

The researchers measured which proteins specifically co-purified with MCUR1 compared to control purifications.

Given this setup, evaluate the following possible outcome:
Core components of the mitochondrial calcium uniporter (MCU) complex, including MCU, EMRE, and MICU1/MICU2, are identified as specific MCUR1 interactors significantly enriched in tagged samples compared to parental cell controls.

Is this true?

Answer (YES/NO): NO